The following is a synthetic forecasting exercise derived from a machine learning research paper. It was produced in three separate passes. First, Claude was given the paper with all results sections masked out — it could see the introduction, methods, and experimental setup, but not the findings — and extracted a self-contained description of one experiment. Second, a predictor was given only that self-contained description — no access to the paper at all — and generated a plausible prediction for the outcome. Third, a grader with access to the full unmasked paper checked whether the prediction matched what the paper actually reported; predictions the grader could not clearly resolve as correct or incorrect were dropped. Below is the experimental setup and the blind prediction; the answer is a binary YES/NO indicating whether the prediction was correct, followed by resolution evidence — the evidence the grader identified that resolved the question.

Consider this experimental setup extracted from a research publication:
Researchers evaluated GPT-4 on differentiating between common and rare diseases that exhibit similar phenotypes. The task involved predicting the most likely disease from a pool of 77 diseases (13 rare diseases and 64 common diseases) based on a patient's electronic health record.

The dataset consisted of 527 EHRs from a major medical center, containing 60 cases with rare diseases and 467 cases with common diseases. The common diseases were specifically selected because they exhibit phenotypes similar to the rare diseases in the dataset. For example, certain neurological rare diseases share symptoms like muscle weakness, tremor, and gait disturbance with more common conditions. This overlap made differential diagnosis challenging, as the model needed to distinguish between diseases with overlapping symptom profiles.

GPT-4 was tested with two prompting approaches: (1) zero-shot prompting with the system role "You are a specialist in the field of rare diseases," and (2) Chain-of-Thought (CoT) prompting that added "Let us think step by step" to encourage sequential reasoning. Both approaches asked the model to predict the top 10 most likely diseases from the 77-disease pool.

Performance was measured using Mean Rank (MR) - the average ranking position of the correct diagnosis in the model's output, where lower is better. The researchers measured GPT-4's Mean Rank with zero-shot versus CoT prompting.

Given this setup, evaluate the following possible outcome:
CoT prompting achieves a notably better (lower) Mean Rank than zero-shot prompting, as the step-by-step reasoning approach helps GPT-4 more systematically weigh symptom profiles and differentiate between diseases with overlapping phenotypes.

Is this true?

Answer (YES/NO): NO